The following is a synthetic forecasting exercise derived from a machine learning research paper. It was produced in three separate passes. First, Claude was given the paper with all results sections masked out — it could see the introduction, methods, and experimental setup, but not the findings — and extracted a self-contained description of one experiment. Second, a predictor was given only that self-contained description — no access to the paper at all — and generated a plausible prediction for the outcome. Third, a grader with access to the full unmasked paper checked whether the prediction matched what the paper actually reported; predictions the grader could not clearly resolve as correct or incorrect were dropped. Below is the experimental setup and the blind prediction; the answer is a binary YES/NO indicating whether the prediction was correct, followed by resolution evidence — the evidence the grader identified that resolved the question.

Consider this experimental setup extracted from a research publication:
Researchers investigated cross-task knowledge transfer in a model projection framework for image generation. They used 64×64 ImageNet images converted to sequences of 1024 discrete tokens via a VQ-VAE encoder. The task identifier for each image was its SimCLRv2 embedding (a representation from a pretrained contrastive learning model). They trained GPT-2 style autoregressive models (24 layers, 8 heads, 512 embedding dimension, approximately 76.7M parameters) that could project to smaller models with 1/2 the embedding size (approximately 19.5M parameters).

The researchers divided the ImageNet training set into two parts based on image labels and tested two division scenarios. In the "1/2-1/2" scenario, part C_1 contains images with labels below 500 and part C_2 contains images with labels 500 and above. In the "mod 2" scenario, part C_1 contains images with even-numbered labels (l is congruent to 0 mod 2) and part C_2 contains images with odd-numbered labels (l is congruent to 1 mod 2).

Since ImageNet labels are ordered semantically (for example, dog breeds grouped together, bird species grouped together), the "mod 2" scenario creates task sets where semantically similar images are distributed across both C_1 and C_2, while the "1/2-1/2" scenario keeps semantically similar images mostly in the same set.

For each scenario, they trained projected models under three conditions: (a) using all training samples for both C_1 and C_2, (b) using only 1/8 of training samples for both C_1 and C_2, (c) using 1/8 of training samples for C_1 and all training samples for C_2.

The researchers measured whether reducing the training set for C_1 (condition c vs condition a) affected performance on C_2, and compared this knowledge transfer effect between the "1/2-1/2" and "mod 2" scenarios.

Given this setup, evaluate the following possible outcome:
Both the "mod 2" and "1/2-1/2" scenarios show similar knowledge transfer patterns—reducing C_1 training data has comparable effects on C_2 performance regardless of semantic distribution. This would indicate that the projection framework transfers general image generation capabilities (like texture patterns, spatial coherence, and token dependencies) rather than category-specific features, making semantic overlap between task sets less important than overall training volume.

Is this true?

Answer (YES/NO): NO